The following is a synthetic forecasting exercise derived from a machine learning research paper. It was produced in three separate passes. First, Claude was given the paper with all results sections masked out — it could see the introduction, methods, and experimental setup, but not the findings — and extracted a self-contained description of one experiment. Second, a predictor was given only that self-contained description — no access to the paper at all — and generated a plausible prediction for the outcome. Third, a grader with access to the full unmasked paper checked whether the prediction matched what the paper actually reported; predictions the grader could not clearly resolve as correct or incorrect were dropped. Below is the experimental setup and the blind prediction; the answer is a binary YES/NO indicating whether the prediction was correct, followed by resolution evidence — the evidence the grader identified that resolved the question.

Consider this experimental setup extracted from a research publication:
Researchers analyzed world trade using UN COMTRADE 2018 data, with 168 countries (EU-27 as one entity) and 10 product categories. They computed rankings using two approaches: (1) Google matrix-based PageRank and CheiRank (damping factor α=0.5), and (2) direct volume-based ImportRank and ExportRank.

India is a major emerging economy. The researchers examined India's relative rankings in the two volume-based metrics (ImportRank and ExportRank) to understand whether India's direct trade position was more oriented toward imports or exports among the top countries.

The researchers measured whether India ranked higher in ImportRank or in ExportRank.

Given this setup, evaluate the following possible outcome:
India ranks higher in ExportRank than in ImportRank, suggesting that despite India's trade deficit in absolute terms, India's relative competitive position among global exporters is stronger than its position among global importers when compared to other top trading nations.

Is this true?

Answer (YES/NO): NO